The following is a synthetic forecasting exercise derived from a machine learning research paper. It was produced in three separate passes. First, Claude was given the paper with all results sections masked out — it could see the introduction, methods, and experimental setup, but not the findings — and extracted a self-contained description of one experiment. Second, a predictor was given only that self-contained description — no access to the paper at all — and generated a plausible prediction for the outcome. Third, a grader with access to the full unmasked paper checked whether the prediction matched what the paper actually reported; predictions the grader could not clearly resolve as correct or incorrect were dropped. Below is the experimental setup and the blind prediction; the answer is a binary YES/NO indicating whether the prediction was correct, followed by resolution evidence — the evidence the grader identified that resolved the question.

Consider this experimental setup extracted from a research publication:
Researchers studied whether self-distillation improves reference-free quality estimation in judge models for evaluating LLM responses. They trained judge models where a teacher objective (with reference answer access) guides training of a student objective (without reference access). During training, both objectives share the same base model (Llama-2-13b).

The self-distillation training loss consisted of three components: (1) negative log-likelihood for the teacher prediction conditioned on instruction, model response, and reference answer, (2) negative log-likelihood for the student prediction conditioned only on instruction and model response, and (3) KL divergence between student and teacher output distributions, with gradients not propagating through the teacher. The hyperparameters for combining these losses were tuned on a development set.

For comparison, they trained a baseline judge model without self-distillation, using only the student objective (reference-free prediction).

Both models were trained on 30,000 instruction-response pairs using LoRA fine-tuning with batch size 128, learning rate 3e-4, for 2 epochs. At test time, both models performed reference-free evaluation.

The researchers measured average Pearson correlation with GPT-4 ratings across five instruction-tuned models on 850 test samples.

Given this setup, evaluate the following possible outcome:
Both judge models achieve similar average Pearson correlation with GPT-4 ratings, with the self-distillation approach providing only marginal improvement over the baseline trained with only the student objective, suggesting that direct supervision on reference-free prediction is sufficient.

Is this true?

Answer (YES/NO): NO